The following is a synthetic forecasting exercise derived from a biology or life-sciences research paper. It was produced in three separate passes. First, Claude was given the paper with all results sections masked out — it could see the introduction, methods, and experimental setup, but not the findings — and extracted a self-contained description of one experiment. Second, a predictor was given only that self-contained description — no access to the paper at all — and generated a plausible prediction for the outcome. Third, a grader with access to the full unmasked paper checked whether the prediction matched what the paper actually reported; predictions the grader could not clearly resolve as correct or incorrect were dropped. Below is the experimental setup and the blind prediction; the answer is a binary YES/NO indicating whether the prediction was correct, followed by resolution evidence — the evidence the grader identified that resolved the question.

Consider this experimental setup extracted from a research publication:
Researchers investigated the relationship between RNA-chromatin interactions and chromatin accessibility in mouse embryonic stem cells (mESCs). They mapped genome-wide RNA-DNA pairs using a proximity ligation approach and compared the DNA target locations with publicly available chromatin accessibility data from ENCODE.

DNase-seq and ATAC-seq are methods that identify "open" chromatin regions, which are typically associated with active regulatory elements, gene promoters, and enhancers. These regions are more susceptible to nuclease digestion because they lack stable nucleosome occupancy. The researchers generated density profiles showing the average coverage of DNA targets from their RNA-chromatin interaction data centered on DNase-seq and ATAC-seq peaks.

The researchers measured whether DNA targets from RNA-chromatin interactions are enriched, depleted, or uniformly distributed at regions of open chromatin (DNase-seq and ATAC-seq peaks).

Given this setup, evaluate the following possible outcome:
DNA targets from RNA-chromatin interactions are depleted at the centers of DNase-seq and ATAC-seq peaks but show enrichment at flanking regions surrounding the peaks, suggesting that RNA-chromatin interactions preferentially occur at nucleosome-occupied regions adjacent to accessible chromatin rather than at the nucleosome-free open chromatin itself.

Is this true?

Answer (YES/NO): NO